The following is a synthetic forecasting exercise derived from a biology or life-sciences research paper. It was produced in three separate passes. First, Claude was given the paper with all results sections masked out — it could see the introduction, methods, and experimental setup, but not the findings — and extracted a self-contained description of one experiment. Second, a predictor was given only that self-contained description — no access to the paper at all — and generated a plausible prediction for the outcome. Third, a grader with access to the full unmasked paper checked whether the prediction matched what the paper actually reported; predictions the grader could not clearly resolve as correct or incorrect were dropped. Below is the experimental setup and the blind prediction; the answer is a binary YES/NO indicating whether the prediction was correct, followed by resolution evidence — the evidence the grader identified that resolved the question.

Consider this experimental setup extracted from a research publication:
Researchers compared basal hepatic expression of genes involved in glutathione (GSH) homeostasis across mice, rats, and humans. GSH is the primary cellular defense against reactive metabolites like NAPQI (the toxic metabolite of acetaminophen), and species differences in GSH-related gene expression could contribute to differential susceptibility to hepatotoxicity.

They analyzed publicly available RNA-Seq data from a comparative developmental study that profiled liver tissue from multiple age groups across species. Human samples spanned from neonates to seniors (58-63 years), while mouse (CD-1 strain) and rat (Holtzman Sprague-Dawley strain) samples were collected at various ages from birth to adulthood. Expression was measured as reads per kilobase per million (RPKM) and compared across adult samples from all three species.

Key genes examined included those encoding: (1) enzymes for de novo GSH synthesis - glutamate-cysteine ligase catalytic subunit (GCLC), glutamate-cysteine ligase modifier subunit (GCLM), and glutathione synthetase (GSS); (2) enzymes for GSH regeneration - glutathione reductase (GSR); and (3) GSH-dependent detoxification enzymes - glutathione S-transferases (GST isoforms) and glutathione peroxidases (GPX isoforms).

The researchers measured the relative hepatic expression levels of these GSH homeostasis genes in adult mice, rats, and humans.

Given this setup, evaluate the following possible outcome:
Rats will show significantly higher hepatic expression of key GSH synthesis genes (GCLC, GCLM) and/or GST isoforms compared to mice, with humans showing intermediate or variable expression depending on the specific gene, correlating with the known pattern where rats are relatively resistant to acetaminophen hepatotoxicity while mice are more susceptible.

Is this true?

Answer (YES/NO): NO